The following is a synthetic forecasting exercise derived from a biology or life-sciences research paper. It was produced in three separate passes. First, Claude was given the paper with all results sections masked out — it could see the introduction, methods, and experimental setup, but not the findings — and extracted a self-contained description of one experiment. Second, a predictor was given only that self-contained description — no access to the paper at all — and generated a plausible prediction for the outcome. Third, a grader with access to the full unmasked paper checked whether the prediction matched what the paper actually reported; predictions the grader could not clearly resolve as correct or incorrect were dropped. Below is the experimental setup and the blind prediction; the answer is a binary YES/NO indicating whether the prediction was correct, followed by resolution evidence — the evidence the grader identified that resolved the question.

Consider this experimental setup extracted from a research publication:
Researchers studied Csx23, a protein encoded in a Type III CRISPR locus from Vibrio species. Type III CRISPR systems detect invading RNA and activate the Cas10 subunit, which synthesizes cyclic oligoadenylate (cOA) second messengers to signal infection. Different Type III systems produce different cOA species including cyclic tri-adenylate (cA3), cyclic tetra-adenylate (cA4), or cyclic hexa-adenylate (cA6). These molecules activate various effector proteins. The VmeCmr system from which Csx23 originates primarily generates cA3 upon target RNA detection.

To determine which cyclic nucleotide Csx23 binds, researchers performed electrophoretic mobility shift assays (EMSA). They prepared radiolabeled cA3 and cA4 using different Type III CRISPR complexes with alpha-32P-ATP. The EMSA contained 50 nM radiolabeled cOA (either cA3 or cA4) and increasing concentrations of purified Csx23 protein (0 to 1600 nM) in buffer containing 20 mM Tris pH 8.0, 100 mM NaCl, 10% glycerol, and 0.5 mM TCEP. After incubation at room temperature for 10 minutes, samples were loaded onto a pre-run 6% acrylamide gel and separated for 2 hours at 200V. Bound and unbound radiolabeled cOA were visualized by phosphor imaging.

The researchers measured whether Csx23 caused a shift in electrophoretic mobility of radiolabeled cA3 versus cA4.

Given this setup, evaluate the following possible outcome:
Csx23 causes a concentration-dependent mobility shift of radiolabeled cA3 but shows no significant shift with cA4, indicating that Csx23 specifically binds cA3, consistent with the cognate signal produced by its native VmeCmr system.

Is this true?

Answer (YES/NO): NO